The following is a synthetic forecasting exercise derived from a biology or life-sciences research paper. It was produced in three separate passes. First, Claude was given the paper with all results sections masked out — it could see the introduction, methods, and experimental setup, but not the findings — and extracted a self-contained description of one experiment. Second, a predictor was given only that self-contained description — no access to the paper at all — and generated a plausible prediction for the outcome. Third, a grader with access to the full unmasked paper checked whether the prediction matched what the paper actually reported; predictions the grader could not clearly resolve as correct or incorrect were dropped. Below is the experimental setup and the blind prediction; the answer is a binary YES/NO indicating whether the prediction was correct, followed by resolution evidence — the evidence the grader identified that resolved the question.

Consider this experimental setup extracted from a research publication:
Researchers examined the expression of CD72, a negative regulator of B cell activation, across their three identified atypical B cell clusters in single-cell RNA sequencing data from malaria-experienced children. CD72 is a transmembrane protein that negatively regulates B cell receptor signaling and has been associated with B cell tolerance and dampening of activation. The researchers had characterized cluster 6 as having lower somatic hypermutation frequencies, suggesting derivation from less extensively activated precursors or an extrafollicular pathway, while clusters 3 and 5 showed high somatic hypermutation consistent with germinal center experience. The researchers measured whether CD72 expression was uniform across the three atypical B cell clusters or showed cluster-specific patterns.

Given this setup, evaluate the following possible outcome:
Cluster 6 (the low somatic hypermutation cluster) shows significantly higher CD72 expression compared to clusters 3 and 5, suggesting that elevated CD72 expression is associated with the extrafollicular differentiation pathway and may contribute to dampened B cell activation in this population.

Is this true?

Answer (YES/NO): YES